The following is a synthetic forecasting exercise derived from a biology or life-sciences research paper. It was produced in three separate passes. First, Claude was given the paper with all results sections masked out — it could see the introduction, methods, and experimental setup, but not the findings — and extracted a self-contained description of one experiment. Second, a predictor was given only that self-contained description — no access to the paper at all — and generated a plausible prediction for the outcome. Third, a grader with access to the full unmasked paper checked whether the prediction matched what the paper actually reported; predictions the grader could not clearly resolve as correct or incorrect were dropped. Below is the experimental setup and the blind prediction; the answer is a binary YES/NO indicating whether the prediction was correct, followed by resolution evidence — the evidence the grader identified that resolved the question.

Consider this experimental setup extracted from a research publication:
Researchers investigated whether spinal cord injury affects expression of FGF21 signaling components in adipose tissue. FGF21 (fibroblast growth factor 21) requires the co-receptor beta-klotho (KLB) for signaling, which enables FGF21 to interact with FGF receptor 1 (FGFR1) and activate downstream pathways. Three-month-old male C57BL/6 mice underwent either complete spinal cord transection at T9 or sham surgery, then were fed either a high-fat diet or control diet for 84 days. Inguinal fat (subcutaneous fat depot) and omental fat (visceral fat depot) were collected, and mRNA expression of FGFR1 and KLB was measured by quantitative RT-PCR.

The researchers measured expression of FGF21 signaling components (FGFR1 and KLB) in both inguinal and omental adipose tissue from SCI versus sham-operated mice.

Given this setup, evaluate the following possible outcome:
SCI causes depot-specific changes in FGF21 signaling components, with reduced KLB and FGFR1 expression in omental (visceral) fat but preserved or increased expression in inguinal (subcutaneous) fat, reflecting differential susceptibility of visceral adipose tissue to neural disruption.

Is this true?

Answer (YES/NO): NO